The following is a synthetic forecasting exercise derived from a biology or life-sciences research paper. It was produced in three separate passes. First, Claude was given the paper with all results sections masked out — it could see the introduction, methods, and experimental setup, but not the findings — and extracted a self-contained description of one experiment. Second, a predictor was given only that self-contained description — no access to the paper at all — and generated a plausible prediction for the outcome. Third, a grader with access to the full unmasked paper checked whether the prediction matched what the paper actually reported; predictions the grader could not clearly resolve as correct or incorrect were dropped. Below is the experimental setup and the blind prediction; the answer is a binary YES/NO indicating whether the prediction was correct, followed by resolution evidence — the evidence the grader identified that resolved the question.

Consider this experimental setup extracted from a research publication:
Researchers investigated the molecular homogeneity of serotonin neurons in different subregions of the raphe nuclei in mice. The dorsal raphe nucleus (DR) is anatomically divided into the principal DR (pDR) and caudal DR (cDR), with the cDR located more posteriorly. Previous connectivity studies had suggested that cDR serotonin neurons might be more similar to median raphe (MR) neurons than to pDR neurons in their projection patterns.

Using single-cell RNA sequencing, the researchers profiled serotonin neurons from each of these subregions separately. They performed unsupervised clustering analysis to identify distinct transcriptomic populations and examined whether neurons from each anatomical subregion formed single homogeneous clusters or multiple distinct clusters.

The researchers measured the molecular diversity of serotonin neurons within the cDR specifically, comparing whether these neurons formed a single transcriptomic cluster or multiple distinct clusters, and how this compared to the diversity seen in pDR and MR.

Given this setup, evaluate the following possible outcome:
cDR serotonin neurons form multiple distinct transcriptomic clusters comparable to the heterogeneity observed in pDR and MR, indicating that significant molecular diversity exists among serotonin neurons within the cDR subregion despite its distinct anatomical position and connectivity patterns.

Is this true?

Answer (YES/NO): NO